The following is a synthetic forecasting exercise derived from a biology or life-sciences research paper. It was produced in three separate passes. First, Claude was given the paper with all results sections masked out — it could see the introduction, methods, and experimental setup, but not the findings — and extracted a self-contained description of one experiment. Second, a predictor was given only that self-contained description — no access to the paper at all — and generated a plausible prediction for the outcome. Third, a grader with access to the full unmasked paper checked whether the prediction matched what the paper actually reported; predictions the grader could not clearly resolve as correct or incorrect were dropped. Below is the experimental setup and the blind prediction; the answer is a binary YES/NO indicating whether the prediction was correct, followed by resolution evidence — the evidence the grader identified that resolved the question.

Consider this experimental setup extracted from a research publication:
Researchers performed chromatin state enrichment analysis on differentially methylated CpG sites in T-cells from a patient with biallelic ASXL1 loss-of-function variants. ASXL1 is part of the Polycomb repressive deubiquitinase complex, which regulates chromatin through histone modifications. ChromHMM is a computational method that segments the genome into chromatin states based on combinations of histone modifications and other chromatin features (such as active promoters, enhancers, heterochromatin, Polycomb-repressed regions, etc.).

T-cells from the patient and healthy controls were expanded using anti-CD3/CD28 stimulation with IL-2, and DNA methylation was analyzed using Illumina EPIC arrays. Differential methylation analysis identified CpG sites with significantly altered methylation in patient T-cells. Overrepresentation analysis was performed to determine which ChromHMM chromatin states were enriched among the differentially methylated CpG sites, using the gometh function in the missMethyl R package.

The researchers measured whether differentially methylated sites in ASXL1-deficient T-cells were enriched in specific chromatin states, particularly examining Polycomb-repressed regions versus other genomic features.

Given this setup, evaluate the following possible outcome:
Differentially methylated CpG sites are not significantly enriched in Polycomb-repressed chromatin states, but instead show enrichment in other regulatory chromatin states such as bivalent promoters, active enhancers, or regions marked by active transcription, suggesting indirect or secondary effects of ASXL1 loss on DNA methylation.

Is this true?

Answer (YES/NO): NO